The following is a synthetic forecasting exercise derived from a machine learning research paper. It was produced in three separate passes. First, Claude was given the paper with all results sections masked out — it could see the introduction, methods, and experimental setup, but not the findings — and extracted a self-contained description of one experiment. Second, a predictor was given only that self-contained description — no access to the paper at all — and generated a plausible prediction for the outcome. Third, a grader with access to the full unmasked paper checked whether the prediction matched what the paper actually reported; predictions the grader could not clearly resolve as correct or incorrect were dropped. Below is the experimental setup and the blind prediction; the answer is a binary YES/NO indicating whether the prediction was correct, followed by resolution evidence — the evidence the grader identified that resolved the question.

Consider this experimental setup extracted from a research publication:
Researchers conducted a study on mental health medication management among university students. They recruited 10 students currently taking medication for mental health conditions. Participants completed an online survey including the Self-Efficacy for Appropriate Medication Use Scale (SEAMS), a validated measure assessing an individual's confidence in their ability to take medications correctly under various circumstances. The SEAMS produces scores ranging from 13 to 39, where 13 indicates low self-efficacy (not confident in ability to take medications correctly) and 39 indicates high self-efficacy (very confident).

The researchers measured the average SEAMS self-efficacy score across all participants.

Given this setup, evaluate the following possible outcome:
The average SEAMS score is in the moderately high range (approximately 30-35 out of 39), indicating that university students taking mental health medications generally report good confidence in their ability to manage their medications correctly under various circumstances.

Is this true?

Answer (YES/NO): NO